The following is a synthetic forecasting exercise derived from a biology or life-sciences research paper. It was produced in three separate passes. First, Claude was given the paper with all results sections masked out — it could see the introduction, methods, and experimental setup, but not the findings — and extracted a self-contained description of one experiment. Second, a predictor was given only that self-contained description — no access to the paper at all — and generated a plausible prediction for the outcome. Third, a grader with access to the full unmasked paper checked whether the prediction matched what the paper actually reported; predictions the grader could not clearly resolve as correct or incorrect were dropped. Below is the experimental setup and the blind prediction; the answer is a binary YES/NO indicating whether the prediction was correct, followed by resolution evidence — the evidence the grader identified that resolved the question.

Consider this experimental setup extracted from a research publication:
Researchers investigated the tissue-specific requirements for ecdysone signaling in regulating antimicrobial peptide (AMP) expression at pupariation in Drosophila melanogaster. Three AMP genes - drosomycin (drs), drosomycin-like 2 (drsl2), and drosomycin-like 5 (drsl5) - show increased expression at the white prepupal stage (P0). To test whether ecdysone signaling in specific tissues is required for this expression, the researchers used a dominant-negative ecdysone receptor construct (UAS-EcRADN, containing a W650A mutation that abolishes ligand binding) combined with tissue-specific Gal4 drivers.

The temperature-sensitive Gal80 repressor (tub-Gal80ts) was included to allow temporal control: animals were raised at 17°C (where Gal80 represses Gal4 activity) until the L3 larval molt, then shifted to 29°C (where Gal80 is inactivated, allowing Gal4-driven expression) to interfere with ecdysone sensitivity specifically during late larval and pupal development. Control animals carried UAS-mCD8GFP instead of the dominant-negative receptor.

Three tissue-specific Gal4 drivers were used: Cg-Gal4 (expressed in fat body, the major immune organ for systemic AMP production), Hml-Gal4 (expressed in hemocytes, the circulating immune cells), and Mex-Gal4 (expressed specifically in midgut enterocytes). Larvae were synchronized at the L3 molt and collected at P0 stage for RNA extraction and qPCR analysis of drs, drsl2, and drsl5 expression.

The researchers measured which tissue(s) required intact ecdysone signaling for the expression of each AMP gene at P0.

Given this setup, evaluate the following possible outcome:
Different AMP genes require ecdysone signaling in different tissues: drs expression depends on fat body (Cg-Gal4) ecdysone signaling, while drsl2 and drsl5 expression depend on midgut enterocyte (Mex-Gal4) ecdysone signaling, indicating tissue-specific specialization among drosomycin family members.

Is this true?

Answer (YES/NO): NO